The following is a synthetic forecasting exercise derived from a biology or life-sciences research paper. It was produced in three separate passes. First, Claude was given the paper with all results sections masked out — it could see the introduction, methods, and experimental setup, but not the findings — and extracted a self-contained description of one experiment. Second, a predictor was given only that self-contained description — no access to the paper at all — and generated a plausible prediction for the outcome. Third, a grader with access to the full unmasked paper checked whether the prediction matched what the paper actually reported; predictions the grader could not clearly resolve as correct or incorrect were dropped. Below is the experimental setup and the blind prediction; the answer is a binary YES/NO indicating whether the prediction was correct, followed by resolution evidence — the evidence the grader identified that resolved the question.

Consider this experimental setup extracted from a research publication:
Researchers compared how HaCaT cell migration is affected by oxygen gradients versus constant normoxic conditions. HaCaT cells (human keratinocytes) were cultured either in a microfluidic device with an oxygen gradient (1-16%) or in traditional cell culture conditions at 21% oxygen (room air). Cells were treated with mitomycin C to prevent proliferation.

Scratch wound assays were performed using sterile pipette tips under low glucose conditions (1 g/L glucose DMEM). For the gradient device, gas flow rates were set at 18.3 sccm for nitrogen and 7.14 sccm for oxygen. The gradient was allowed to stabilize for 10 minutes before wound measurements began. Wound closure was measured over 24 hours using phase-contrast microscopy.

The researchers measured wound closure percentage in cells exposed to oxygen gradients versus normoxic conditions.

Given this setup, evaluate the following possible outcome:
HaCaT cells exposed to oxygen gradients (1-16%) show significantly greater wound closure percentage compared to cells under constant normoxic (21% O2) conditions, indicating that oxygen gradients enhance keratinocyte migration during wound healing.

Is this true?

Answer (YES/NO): YES